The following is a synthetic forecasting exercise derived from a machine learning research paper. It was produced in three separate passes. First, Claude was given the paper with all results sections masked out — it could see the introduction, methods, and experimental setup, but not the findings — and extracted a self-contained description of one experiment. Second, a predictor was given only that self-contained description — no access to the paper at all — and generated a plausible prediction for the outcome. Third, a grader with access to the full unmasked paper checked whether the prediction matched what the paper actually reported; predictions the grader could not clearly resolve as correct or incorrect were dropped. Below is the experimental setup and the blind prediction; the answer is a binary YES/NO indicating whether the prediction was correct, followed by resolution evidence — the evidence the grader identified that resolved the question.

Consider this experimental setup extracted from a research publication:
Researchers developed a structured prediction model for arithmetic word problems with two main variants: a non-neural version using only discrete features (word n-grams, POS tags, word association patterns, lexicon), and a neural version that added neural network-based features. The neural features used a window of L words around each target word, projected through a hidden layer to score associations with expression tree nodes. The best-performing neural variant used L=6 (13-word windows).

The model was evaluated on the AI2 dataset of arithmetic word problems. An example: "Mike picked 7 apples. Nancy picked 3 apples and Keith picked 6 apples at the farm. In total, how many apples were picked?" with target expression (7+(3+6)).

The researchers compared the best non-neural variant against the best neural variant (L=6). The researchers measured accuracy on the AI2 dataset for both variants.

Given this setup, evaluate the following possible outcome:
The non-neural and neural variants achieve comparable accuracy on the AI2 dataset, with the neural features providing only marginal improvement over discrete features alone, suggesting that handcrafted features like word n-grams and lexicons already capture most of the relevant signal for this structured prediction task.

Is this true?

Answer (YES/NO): YES